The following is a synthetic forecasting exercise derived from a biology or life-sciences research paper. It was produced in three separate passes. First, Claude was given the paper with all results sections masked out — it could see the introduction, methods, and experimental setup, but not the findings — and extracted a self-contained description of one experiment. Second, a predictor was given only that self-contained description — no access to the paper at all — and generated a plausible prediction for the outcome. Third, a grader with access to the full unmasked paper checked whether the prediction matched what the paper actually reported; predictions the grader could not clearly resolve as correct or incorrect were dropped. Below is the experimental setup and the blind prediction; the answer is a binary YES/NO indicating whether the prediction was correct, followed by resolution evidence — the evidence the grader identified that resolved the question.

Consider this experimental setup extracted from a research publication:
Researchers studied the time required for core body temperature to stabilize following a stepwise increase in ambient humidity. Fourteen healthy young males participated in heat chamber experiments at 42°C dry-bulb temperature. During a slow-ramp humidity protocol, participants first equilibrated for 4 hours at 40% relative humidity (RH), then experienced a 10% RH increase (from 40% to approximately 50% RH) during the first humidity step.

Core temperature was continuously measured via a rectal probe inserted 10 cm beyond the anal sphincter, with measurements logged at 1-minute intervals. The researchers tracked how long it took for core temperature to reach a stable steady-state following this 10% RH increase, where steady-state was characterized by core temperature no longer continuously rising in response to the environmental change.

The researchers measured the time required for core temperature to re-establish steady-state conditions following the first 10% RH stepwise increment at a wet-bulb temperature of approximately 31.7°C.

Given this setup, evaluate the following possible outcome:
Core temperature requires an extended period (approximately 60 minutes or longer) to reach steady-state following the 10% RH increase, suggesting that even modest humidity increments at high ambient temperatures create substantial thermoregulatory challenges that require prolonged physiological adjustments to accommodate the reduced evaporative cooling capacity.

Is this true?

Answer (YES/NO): NO